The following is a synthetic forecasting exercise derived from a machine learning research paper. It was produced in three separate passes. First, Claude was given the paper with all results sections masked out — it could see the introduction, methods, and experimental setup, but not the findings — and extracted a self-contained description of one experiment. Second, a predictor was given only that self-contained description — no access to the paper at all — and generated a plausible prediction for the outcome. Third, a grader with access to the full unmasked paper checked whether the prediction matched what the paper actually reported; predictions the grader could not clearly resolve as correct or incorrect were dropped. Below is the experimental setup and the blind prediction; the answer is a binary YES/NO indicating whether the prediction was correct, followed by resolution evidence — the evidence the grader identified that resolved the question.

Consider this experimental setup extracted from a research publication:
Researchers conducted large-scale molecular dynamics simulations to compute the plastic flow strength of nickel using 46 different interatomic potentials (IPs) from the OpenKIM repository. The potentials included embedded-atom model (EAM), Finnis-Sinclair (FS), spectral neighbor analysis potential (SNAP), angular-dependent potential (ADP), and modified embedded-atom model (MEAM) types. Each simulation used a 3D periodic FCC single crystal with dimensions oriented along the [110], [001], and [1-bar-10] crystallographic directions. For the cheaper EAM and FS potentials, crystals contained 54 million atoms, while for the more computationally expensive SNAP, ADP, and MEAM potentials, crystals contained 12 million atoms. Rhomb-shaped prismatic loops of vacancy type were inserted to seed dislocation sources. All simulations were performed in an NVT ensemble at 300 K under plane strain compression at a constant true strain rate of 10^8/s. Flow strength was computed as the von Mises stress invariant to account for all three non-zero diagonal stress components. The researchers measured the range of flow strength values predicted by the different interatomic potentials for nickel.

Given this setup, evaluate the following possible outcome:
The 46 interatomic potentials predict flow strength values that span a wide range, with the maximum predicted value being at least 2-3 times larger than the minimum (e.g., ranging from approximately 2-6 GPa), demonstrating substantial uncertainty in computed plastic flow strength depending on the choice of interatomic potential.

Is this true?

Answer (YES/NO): YES